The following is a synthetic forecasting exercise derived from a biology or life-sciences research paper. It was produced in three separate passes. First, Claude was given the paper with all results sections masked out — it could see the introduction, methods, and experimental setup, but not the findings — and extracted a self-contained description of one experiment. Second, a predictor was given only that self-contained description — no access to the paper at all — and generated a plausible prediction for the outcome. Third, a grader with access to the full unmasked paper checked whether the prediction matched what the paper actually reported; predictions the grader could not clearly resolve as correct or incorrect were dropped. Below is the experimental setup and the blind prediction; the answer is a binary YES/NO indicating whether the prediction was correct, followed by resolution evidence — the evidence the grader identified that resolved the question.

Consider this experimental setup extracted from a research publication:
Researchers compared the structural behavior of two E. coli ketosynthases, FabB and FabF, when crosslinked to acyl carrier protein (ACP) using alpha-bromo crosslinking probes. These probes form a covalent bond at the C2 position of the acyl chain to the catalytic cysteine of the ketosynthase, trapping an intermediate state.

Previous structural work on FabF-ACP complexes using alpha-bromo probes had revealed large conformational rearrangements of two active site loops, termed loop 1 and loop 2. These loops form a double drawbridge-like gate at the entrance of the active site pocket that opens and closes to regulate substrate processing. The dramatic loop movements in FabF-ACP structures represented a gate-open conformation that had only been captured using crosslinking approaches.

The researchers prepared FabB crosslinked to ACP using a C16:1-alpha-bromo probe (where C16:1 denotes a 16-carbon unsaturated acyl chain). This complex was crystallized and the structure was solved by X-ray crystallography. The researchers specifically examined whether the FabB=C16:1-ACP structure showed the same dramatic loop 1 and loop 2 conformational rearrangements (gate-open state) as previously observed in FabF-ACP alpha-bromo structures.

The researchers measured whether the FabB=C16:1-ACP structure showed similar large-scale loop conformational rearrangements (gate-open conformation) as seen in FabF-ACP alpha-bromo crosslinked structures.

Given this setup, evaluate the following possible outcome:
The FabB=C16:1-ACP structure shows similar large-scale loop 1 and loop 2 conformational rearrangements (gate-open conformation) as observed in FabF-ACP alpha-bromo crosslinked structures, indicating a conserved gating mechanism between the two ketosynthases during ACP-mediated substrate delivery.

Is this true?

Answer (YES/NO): NO